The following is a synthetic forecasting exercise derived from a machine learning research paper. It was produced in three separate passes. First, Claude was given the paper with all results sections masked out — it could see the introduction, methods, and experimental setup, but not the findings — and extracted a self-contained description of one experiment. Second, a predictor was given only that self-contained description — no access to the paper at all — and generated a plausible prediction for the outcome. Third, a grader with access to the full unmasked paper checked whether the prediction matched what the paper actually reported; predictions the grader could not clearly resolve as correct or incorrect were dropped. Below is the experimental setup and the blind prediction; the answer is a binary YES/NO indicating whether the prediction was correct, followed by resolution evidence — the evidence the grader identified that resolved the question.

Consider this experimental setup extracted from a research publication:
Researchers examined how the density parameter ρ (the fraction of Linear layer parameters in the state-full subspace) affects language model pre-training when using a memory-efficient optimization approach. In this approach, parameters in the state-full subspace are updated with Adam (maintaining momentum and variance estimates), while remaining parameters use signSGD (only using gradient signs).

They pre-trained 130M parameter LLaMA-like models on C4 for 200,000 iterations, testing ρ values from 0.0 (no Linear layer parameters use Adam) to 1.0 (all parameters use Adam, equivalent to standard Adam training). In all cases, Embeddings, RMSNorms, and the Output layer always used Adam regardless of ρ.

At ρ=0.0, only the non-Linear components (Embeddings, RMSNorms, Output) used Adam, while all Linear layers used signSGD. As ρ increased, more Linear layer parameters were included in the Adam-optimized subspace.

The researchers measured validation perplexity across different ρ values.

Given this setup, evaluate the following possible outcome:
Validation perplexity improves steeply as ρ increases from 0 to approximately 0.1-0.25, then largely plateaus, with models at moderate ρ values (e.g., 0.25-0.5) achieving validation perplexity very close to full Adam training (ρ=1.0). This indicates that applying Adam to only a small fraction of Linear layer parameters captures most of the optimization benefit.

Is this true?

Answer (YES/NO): NO